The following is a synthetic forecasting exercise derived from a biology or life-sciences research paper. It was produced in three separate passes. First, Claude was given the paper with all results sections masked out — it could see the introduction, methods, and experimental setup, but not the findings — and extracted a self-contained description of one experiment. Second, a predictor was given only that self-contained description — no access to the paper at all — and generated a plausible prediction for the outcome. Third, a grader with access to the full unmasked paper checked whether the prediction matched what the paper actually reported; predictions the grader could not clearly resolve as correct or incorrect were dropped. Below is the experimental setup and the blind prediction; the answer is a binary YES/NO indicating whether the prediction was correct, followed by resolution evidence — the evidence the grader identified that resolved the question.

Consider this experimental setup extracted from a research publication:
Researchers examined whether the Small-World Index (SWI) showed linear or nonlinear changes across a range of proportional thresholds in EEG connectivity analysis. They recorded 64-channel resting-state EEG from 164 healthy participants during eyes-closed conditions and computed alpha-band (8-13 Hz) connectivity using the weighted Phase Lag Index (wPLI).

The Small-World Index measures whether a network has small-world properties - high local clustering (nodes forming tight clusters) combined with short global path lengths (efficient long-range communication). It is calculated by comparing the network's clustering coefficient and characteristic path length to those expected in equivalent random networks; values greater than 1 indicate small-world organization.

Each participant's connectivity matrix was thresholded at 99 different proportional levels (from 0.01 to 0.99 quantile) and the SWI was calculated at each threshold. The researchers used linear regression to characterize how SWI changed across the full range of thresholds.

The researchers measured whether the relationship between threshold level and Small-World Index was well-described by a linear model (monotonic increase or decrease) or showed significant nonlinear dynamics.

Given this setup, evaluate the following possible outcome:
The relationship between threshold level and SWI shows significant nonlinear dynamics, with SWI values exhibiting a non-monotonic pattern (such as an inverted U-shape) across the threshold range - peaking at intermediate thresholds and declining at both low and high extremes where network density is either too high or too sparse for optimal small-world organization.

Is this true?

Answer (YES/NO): NO